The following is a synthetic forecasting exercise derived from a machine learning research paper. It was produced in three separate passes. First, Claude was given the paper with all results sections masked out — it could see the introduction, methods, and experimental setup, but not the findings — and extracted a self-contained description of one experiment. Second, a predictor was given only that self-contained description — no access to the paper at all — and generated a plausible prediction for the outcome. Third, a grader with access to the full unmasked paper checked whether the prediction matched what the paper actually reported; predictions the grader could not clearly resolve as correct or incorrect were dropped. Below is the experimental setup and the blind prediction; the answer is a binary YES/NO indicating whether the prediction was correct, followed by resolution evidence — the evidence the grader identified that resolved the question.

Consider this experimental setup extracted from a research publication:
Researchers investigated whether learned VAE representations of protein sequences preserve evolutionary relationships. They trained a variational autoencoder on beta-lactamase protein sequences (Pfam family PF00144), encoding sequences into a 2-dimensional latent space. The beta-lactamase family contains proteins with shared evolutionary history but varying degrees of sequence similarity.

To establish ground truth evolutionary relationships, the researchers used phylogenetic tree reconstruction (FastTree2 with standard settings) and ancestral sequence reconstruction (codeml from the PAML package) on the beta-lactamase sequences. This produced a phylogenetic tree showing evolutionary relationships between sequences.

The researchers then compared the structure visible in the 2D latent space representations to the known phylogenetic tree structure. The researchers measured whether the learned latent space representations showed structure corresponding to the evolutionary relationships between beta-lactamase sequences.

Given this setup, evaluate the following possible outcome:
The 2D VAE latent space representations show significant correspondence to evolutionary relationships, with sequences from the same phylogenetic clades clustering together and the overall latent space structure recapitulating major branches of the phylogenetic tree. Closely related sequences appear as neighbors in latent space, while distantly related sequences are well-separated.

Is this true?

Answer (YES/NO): YES